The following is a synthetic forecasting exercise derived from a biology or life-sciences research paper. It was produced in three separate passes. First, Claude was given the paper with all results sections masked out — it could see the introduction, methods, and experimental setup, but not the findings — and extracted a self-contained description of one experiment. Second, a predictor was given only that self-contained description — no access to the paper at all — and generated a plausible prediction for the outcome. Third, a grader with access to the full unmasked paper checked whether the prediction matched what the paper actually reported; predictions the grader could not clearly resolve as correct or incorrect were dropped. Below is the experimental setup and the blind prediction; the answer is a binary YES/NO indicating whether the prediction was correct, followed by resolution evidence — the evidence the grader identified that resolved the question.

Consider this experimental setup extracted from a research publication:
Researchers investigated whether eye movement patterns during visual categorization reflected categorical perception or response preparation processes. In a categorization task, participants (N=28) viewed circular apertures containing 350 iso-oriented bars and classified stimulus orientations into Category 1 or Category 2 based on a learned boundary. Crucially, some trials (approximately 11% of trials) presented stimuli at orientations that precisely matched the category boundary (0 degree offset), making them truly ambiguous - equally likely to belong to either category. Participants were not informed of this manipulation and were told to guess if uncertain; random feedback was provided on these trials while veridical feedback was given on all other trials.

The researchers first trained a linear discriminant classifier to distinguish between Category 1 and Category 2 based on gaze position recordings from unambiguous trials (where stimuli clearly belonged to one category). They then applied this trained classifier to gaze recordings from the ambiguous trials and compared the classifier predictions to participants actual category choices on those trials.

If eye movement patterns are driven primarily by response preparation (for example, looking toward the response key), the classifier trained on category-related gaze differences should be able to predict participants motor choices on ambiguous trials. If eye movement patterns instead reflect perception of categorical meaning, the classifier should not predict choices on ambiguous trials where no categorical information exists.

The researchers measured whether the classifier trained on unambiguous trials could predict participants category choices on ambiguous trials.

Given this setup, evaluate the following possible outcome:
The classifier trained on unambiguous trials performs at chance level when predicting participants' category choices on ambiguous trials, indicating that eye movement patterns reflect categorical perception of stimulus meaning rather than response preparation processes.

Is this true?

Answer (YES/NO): YES